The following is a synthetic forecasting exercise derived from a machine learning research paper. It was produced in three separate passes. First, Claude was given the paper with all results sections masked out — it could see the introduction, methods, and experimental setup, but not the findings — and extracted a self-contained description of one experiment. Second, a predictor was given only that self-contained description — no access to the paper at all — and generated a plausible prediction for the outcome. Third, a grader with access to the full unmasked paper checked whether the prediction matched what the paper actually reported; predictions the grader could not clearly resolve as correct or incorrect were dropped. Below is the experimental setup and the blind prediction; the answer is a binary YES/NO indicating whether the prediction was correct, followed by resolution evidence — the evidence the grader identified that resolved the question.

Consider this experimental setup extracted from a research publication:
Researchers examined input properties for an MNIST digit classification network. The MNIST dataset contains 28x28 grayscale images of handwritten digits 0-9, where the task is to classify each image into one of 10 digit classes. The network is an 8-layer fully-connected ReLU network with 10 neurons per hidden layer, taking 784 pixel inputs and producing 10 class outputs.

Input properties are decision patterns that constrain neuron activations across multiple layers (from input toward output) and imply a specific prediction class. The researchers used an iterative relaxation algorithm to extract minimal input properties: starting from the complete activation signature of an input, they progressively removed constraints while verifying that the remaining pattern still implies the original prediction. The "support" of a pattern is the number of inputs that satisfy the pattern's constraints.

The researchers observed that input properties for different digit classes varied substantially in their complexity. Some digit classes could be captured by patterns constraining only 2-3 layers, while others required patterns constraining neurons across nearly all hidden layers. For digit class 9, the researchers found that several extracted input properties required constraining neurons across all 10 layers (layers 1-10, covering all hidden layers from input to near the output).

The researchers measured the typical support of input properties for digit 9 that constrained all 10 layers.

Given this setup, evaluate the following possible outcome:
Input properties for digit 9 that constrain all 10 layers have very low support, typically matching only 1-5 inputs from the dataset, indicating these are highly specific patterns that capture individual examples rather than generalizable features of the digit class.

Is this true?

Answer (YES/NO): YES